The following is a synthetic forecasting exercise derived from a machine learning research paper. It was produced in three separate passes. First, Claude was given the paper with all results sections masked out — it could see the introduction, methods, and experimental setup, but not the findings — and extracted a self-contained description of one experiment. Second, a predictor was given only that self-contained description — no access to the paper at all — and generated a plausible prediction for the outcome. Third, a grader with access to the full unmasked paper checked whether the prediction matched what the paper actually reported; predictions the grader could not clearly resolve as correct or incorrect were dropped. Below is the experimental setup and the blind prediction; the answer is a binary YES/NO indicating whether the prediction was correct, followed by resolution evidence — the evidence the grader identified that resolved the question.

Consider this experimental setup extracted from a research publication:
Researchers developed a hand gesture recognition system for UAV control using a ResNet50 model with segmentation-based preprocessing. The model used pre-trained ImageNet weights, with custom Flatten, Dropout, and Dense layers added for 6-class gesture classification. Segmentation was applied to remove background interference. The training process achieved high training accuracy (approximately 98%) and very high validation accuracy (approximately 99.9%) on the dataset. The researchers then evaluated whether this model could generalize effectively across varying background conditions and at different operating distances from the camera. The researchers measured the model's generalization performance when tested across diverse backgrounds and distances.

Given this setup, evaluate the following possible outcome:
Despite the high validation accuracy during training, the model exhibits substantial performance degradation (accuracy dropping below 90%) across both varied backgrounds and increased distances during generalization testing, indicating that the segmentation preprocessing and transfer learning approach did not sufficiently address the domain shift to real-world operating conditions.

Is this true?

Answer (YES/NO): YES